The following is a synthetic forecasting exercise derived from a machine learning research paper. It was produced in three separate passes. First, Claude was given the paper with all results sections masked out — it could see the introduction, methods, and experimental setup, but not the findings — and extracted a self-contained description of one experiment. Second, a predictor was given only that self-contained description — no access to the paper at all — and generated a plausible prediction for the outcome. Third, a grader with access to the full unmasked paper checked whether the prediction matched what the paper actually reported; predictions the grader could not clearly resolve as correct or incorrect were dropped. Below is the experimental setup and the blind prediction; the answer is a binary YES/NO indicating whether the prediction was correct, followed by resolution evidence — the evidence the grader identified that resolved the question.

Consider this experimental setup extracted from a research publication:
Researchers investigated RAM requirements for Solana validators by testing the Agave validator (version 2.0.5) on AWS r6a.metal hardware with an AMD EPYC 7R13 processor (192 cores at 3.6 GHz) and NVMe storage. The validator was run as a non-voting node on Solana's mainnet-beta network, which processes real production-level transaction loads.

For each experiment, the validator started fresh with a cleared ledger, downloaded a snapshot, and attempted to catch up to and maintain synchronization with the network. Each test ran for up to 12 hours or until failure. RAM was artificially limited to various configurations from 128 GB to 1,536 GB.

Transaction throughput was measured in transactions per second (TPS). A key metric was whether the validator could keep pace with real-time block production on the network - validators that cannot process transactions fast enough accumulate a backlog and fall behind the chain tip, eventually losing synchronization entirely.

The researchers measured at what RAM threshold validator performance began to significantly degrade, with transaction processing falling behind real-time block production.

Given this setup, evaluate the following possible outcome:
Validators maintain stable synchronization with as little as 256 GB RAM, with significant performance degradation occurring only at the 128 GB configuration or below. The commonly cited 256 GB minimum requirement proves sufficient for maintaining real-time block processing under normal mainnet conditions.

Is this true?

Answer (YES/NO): NO